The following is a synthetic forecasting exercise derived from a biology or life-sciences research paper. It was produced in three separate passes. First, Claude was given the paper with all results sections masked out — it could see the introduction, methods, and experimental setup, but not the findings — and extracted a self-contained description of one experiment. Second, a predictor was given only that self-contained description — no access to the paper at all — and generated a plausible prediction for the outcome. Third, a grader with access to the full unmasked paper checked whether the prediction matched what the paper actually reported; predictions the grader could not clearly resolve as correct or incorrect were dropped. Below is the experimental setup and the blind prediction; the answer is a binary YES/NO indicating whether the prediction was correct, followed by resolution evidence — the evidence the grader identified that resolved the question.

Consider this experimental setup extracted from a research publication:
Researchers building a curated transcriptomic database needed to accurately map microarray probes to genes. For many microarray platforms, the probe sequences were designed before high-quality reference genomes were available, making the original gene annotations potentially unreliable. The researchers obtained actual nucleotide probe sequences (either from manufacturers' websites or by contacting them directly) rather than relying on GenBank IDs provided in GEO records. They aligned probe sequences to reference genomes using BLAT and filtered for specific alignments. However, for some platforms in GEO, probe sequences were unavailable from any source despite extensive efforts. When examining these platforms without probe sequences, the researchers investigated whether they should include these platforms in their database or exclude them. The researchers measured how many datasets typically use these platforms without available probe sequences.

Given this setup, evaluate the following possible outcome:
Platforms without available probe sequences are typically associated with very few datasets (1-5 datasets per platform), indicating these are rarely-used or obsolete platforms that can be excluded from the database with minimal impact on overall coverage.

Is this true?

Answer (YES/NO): YES